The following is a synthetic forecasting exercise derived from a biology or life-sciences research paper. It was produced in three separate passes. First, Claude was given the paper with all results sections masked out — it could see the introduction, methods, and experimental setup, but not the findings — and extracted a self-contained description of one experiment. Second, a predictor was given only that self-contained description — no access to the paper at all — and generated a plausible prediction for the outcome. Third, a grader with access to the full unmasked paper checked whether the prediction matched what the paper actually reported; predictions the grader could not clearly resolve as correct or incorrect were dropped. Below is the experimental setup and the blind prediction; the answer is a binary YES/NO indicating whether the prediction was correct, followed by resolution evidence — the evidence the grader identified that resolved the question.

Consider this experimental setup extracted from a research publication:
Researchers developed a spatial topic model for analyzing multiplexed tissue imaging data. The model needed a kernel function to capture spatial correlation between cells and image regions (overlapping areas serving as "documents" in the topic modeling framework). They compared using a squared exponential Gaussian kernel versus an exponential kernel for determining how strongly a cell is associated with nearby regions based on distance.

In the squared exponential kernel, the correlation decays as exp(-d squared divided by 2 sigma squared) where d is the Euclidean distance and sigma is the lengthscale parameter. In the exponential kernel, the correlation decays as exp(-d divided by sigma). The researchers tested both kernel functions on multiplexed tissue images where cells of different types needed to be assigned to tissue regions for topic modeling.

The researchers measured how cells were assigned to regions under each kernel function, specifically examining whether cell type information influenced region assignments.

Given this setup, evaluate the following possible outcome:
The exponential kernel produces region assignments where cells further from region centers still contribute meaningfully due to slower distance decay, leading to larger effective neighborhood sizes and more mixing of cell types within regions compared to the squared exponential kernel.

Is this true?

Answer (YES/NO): NO